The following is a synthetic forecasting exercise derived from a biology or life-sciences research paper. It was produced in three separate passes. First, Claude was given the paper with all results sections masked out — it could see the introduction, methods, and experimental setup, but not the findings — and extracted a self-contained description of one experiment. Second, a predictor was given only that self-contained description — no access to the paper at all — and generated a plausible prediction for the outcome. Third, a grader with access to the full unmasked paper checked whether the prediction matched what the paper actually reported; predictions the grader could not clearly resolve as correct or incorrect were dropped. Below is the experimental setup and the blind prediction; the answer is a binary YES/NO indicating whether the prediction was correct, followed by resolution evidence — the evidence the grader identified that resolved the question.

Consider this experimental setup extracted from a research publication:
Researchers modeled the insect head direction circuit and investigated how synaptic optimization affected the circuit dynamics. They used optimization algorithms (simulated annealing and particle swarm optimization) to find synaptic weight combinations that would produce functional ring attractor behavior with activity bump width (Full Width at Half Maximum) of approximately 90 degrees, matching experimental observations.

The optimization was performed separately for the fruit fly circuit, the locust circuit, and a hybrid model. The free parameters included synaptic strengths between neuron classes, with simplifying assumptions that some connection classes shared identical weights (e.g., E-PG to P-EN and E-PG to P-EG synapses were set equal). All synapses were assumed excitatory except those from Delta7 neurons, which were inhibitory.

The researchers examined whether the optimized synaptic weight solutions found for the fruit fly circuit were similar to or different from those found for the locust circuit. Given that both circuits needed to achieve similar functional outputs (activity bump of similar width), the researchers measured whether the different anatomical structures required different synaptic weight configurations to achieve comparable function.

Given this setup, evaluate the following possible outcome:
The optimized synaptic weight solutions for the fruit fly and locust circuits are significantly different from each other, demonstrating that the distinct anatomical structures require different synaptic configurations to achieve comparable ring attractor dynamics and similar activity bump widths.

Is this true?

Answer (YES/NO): NO